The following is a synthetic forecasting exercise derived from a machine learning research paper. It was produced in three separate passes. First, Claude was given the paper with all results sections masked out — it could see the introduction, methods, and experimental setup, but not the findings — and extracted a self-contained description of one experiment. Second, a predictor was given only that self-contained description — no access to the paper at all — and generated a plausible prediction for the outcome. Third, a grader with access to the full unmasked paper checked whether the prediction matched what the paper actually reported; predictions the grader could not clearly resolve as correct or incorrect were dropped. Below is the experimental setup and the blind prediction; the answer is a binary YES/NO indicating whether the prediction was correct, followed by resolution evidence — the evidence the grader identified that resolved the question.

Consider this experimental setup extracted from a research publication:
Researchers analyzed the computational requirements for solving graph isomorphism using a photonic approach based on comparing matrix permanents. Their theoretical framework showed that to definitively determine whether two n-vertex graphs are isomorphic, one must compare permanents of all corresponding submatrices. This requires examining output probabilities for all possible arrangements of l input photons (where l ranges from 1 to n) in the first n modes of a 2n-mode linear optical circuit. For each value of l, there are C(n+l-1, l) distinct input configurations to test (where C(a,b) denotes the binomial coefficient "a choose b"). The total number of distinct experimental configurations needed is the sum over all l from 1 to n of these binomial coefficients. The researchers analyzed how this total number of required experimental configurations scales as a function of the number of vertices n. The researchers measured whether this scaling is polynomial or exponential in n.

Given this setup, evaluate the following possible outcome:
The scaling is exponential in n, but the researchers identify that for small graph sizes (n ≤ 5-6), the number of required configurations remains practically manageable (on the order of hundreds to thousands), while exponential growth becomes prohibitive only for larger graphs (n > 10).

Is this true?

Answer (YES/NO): NO